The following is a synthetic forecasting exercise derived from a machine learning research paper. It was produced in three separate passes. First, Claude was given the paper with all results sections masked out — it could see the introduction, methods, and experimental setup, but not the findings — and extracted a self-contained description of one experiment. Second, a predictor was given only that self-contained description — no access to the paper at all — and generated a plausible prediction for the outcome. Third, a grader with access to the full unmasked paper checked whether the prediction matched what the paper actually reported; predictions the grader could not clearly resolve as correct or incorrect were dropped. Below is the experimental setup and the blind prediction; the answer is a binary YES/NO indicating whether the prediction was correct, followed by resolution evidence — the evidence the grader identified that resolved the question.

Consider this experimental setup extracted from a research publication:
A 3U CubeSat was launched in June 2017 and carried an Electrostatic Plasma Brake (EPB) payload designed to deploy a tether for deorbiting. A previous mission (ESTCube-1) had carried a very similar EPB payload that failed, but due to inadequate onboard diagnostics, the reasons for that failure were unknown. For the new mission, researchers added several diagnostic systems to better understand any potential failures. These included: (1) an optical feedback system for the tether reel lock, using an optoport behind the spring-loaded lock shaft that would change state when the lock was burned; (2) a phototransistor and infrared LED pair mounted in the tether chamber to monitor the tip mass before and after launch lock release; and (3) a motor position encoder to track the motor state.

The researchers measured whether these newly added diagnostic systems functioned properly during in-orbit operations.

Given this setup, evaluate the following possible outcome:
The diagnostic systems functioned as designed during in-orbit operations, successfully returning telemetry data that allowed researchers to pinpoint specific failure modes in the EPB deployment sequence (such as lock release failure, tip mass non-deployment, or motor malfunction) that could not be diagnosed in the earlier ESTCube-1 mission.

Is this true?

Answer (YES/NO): YES